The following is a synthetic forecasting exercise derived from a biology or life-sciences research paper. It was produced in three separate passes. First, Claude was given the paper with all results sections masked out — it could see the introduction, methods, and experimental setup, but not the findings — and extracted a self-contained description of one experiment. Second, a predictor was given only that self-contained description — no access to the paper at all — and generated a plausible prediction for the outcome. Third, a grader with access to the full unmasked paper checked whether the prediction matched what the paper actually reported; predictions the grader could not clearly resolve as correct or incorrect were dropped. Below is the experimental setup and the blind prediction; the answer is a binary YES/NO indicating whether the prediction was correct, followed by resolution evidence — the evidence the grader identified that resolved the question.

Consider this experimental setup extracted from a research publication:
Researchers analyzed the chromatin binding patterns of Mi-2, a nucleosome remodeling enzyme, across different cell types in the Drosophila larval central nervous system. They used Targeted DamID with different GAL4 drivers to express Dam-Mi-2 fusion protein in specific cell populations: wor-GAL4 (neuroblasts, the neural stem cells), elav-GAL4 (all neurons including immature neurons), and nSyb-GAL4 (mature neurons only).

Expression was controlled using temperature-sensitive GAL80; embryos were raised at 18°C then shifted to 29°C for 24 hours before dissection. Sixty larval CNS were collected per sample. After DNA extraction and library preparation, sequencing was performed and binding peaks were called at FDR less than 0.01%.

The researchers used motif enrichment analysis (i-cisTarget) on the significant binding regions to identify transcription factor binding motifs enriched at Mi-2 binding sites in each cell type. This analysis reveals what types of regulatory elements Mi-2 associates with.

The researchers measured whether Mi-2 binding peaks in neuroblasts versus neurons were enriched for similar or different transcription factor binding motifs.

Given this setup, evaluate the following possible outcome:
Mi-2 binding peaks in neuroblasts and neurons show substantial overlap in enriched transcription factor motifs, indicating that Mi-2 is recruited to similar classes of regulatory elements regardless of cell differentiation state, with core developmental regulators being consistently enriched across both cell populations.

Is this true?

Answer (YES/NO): NO